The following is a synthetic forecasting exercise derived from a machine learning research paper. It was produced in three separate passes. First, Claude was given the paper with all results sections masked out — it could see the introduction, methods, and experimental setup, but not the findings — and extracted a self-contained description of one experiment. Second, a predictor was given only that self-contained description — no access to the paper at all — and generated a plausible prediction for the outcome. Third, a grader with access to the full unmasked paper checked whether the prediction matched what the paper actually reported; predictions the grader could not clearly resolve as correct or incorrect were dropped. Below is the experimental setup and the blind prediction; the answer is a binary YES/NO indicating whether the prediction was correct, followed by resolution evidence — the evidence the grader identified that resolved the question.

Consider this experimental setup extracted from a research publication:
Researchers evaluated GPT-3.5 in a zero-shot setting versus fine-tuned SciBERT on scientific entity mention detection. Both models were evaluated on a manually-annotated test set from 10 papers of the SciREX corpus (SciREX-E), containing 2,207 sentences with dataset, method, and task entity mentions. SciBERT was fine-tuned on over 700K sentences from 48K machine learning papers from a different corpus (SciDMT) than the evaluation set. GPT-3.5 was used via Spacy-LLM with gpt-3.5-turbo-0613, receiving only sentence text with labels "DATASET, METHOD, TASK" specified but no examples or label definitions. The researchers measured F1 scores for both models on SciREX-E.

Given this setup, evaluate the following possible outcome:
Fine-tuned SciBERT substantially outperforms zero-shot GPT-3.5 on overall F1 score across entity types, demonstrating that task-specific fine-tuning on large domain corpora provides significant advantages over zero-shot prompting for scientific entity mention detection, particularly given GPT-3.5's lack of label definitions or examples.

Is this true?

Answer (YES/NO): NO